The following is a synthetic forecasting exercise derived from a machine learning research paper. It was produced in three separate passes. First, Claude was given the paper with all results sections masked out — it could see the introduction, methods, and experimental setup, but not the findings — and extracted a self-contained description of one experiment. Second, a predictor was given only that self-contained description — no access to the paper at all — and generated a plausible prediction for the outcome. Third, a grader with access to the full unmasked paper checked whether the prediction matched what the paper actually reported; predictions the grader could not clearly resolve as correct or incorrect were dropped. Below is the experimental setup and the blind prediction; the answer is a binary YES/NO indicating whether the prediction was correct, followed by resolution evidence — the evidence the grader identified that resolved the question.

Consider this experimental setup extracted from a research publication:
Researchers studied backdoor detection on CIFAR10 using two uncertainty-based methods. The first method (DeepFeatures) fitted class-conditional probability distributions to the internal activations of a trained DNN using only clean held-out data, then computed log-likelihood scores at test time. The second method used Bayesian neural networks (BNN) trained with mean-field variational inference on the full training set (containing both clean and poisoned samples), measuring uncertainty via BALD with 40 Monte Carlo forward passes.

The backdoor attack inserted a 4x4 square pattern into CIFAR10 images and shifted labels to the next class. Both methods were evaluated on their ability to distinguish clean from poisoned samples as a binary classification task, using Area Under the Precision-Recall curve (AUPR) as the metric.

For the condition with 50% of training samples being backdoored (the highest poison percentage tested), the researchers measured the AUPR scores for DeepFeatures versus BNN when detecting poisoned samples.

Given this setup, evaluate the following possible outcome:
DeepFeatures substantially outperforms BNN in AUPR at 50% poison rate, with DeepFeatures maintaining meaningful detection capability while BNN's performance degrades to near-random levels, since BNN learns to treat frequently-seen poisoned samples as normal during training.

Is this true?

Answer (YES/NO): YES